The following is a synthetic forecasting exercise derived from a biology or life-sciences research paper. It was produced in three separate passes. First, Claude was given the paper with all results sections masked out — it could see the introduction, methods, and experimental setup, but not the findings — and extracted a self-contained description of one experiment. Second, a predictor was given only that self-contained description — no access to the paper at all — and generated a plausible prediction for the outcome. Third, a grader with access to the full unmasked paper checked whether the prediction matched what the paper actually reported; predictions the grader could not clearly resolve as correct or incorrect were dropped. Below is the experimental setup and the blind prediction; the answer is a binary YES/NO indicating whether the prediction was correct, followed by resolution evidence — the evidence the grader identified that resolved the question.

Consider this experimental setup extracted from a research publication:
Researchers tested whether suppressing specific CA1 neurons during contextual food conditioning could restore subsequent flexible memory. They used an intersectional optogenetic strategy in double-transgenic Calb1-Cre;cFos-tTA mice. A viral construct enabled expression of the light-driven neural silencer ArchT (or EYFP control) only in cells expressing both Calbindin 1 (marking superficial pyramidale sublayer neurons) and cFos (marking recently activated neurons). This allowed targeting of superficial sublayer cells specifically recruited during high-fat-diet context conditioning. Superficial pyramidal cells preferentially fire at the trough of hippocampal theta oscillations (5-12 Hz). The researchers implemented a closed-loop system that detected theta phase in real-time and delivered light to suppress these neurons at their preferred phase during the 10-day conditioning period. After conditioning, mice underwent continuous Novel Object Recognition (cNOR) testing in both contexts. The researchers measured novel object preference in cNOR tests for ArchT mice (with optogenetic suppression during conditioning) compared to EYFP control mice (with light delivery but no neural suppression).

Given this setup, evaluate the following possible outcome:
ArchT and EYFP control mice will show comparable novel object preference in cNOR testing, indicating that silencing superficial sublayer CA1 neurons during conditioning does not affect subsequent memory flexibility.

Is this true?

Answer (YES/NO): NO